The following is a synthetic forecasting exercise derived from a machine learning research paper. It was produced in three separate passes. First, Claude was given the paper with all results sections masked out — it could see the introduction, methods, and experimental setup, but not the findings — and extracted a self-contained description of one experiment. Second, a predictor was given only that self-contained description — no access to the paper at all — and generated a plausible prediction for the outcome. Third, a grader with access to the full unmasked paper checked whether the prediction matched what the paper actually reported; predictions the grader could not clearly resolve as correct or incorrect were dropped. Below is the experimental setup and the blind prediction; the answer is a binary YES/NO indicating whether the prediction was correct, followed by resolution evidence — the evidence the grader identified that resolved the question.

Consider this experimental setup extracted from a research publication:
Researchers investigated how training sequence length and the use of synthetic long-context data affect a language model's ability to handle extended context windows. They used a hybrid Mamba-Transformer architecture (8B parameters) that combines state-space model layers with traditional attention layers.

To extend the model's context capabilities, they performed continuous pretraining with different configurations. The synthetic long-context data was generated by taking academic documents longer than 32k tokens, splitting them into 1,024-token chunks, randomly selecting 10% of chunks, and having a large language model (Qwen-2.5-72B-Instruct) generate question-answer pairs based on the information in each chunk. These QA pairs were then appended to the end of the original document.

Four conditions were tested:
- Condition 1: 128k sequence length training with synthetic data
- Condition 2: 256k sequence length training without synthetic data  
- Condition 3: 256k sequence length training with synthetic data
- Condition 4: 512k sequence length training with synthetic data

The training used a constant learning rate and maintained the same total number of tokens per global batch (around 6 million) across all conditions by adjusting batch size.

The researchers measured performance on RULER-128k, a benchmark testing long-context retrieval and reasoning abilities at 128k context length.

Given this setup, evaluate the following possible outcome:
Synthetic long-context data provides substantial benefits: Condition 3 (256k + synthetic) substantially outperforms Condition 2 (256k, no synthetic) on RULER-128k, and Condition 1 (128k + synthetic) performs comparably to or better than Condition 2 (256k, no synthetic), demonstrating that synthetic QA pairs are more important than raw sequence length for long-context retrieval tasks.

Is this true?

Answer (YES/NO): YES